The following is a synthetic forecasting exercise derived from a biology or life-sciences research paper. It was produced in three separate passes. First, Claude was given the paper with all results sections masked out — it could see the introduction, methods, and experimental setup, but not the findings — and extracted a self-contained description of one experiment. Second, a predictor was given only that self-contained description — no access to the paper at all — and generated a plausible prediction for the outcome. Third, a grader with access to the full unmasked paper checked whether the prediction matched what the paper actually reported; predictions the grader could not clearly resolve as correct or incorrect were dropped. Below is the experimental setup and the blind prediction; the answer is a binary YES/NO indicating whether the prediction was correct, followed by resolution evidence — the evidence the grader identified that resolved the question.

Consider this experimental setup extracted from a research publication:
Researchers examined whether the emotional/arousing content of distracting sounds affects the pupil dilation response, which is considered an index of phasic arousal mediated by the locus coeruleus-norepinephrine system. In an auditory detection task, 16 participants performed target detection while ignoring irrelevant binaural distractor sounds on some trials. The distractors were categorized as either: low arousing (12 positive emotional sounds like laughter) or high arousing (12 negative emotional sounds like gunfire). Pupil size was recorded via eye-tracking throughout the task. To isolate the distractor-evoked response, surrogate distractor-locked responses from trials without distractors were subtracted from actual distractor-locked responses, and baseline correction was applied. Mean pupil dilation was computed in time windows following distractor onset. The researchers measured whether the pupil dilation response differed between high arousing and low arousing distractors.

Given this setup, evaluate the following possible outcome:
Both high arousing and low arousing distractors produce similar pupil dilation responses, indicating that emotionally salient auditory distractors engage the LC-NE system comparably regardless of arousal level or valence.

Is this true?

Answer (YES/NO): NO